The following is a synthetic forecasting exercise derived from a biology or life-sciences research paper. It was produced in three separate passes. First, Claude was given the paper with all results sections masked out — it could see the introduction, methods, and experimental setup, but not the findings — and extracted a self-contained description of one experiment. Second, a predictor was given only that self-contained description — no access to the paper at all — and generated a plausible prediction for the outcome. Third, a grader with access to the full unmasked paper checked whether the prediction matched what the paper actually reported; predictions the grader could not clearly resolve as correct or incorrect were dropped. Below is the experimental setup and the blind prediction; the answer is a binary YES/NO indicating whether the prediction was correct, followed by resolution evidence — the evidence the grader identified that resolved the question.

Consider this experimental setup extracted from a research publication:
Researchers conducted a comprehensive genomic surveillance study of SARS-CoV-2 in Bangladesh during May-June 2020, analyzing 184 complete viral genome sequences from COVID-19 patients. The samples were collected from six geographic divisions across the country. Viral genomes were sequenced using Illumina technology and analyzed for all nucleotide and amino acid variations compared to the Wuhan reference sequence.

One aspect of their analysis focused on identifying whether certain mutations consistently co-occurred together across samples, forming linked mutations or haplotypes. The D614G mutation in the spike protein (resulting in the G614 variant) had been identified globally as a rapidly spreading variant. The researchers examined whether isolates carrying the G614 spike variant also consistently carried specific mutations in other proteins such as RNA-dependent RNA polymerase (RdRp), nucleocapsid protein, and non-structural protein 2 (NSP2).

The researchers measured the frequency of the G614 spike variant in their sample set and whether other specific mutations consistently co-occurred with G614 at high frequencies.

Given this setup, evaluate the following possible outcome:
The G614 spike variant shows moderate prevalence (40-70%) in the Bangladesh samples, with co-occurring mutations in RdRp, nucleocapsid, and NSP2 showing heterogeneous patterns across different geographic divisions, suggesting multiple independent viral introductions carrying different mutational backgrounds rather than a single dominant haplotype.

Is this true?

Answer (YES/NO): NO